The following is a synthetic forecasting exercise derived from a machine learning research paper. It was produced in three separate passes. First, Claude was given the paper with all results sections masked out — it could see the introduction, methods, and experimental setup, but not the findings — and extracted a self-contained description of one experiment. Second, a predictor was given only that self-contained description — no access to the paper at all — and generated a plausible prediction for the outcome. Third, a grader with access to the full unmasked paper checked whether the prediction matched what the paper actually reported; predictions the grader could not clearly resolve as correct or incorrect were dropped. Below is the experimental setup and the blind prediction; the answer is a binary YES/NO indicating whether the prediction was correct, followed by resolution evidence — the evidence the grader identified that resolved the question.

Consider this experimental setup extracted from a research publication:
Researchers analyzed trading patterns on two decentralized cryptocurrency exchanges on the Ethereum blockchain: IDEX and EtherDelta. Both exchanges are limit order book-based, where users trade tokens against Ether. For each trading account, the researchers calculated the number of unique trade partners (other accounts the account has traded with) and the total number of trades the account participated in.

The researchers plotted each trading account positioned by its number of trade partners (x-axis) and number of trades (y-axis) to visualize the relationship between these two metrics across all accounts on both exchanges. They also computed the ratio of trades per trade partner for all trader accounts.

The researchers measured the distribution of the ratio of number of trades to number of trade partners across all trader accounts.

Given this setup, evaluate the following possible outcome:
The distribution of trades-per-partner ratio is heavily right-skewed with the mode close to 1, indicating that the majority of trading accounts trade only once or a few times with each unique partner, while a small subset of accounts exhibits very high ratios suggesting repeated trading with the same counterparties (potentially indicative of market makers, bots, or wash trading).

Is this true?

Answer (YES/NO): YES